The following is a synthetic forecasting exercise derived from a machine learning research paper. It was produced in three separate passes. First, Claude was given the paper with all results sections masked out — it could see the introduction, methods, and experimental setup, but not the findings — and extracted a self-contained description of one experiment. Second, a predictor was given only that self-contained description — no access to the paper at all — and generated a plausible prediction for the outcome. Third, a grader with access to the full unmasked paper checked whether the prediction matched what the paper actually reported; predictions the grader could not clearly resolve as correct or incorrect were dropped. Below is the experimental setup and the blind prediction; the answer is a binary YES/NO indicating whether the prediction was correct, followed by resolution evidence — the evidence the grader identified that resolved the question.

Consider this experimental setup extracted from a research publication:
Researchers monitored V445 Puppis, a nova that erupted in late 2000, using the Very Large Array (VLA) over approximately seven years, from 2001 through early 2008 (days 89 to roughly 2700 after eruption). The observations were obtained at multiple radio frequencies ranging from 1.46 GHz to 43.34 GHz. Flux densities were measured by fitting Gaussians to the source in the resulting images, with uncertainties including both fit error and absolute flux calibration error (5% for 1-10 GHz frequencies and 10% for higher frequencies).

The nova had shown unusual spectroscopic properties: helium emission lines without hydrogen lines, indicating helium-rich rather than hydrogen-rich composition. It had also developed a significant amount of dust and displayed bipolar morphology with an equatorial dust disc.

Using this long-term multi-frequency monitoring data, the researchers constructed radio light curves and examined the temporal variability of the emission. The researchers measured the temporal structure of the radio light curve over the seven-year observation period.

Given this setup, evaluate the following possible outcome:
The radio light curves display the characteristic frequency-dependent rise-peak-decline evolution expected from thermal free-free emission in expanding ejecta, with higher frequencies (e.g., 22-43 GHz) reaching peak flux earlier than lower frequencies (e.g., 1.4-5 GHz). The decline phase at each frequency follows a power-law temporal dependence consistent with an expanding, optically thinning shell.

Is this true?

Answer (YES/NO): NO